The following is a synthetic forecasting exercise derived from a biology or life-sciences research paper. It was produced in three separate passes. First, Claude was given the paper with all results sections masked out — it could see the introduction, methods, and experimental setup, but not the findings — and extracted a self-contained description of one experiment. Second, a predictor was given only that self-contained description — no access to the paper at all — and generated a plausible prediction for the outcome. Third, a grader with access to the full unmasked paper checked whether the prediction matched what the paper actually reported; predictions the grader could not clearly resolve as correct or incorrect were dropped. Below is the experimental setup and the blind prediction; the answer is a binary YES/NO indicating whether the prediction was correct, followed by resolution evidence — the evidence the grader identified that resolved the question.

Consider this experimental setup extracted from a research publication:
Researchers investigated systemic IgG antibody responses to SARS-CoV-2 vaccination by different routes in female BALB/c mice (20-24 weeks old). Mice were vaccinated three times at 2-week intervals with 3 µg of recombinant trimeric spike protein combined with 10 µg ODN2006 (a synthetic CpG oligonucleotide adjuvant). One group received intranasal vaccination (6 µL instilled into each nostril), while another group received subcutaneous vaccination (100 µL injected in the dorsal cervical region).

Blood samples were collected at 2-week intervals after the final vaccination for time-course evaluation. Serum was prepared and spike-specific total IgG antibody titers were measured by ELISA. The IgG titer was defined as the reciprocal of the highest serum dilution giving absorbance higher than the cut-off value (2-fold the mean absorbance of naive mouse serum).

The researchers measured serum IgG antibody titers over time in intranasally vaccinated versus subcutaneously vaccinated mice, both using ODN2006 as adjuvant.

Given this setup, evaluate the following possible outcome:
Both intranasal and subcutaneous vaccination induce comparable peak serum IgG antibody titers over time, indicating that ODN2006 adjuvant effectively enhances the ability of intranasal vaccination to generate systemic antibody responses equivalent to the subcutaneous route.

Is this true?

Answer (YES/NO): NO